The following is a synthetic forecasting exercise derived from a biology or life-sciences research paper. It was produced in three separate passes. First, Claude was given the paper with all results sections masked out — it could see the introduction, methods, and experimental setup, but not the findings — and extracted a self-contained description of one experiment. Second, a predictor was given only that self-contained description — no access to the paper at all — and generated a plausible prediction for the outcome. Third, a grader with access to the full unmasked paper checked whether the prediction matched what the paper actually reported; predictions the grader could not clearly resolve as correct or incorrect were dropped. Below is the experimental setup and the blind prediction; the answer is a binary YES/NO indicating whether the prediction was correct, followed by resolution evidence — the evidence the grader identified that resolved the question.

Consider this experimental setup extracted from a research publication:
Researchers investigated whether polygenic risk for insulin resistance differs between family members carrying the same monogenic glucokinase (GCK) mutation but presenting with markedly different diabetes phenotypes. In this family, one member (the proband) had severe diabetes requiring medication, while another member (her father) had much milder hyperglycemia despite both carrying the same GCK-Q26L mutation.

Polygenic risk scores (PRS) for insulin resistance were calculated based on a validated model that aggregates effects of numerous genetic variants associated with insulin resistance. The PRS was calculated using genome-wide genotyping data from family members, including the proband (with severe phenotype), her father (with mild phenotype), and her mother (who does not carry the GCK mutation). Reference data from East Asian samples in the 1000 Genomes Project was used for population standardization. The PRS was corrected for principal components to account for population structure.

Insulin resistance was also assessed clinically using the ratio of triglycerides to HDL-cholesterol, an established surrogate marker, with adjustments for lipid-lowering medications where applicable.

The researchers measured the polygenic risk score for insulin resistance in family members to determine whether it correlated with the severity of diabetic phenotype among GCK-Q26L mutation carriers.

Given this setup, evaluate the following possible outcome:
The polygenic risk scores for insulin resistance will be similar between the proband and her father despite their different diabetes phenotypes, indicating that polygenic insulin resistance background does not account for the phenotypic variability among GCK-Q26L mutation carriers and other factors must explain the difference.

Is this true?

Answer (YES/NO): NO